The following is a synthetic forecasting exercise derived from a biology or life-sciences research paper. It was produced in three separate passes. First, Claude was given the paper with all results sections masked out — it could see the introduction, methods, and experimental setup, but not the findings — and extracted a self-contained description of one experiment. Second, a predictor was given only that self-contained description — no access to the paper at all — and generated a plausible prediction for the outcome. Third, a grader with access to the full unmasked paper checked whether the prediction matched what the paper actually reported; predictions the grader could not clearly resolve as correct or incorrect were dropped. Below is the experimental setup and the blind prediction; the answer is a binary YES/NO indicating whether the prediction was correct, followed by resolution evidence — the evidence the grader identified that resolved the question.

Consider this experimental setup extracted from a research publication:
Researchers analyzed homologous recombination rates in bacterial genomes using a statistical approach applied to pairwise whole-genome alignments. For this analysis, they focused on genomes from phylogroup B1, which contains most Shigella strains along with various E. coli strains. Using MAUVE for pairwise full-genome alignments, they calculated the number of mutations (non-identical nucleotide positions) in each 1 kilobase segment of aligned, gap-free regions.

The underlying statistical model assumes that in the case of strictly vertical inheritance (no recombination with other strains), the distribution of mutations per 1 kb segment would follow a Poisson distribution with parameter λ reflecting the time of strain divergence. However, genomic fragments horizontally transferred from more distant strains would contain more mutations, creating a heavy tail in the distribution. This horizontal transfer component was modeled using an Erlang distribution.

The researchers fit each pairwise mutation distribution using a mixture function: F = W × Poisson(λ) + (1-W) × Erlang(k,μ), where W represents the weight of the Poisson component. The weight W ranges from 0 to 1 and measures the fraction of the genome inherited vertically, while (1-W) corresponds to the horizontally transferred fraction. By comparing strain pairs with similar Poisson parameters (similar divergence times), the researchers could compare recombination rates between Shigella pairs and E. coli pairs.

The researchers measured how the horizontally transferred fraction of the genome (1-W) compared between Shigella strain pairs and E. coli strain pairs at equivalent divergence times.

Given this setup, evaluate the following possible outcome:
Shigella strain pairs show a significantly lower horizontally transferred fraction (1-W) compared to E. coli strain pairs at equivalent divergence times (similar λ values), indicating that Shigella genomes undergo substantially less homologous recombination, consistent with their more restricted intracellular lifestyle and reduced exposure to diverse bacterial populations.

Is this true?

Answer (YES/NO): YES